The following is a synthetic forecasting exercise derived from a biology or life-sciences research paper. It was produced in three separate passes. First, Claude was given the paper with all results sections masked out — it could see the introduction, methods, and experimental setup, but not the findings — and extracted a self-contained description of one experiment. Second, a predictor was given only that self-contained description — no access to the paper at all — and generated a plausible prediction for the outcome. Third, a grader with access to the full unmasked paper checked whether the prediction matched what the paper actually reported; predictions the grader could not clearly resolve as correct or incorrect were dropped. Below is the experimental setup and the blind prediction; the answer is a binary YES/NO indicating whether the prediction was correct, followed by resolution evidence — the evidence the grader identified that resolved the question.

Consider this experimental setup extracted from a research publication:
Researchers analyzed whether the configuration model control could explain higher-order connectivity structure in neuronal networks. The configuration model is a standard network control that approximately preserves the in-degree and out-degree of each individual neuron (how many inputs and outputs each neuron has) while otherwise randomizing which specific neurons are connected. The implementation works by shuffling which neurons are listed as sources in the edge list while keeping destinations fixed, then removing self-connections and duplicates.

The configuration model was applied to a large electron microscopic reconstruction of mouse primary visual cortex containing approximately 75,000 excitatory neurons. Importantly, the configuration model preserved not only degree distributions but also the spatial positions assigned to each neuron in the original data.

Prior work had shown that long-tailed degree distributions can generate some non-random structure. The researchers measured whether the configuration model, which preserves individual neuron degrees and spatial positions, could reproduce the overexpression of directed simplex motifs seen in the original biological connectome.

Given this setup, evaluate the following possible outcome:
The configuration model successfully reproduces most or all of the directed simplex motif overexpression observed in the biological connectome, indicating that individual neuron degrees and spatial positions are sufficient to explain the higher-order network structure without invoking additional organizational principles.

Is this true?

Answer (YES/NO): NO